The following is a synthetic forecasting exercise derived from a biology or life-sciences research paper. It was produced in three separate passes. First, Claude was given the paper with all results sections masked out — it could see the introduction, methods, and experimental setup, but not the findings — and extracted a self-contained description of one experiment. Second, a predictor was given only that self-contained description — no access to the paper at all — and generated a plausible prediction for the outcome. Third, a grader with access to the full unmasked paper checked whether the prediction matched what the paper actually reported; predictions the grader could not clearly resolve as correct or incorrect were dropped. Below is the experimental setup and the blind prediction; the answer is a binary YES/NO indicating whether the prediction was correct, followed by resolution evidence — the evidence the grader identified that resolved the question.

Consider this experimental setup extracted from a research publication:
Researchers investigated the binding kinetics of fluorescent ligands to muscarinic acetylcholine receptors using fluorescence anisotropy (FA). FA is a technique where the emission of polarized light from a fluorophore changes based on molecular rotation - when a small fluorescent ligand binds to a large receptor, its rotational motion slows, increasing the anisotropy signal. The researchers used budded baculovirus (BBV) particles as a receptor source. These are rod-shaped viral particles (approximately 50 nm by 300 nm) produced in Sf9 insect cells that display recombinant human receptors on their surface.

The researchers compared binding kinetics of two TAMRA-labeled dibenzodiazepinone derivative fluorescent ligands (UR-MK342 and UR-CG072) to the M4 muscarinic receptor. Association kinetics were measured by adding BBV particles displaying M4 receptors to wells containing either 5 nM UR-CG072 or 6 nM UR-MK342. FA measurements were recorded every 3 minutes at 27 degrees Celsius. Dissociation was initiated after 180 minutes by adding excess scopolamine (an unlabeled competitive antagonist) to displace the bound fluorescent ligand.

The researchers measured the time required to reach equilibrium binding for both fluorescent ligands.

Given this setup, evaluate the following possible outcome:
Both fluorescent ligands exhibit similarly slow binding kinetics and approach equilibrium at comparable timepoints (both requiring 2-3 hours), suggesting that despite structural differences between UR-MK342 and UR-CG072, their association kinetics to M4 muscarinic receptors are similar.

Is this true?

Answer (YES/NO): NO